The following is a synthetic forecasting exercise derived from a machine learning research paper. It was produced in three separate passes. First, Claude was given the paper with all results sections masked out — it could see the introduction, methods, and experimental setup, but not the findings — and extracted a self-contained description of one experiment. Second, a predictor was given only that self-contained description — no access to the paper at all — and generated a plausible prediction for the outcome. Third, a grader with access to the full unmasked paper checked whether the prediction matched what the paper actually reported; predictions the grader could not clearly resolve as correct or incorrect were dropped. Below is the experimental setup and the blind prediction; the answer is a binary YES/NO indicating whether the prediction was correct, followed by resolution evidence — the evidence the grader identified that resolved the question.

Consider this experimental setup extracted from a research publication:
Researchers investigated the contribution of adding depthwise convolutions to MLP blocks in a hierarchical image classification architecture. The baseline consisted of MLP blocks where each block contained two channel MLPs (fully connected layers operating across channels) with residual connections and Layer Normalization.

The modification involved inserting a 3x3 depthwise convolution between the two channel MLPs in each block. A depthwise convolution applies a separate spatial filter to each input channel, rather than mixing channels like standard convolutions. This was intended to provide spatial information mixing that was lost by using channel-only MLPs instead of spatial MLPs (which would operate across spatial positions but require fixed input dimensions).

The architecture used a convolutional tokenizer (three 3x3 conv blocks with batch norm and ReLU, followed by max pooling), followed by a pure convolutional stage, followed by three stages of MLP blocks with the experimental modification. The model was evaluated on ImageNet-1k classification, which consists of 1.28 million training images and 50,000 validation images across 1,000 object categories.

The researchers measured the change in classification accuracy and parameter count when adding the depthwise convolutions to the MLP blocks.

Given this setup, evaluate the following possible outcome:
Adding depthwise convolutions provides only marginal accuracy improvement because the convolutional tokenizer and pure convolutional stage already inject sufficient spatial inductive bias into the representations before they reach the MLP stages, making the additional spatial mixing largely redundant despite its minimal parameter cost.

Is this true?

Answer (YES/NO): NO